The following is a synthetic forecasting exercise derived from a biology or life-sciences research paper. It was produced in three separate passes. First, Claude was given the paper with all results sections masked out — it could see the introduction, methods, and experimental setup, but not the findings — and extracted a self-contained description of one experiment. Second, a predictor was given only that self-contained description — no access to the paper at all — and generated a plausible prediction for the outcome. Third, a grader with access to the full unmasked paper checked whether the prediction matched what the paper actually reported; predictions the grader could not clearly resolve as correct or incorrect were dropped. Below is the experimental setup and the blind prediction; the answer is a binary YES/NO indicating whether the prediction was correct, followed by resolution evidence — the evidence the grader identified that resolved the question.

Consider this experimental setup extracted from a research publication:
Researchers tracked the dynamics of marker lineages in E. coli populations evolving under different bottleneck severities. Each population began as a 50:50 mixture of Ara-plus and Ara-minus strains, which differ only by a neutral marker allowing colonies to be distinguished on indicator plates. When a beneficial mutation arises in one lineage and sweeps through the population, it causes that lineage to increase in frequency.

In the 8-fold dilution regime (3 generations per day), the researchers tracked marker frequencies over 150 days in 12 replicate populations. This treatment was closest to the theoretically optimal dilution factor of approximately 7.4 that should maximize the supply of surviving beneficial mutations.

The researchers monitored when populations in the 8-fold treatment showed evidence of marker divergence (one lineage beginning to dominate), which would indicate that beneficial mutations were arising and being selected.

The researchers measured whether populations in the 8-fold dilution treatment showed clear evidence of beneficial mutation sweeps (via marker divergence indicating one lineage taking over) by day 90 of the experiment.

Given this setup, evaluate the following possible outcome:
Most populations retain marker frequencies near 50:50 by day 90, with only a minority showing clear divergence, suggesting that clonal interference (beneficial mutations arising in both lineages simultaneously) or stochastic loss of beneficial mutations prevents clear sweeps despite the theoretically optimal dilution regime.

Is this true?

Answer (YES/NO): NO